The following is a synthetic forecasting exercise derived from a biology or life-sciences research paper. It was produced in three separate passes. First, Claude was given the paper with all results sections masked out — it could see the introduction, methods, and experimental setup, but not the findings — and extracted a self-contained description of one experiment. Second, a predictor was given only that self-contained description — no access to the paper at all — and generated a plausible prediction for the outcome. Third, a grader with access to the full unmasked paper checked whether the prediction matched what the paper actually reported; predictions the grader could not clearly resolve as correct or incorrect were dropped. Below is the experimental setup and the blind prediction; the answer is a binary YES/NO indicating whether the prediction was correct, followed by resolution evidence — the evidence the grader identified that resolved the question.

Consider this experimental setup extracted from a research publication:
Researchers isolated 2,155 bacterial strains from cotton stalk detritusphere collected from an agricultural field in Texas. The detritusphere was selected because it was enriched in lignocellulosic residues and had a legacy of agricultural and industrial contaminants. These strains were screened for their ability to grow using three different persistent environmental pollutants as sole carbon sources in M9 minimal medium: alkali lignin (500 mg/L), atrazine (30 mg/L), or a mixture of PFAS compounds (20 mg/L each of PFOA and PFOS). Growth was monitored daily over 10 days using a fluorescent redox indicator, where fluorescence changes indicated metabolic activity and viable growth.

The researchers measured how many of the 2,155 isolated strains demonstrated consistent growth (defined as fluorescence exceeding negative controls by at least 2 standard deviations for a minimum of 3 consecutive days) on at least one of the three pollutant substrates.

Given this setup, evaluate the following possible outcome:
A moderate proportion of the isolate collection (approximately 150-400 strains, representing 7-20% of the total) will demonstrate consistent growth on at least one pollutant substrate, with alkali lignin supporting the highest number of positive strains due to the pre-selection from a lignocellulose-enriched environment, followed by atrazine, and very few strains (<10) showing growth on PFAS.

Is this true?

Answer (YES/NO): NO